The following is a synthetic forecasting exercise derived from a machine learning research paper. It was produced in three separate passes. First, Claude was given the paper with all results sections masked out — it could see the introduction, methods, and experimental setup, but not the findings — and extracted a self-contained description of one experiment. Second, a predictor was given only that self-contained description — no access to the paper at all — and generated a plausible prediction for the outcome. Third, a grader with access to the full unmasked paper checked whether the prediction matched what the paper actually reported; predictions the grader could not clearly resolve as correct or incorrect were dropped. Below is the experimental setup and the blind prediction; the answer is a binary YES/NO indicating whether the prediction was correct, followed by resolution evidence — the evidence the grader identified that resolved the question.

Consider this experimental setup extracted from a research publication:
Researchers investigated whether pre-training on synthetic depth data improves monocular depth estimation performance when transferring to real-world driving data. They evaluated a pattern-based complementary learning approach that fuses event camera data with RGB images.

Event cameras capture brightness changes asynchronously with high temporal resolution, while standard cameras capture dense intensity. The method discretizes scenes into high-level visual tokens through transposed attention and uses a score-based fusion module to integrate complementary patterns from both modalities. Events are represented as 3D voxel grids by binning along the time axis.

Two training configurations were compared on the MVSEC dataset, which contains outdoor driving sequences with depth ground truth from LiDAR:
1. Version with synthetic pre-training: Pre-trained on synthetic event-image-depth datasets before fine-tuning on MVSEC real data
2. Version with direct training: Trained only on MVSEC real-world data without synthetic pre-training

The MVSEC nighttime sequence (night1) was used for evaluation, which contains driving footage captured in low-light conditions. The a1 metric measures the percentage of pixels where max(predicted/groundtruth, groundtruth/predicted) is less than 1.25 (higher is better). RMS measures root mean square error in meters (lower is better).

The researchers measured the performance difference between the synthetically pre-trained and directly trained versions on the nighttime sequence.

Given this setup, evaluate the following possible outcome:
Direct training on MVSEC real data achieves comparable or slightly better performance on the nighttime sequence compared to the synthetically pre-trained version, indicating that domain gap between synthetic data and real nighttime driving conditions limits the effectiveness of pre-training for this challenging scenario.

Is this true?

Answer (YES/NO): NO